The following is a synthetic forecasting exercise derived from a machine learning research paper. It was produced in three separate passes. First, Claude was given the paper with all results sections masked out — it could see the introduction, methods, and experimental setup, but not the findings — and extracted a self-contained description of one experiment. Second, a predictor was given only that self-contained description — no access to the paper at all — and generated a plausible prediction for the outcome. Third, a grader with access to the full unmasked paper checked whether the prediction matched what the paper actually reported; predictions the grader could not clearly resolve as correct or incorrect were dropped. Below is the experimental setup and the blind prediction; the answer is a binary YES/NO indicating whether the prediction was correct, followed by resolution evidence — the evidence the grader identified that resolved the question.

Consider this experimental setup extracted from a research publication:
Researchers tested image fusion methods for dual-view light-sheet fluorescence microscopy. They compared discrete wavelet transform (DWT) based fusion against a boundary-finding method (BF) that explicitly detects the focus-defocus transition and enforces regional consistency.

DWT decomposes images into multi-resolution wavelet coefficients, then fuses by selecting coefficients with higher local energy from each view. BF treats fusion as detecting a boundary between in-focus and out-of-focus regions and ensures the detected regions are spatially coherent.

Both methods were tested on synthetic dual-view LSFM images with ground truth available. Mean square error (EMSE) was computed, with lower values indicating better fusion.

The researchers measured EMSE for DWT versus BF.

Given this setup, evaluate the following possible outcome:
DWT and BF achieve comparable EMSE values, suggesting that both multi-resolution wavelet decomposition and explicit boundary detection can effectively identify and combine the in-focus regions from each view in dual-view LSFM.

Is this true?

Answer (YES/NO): NO